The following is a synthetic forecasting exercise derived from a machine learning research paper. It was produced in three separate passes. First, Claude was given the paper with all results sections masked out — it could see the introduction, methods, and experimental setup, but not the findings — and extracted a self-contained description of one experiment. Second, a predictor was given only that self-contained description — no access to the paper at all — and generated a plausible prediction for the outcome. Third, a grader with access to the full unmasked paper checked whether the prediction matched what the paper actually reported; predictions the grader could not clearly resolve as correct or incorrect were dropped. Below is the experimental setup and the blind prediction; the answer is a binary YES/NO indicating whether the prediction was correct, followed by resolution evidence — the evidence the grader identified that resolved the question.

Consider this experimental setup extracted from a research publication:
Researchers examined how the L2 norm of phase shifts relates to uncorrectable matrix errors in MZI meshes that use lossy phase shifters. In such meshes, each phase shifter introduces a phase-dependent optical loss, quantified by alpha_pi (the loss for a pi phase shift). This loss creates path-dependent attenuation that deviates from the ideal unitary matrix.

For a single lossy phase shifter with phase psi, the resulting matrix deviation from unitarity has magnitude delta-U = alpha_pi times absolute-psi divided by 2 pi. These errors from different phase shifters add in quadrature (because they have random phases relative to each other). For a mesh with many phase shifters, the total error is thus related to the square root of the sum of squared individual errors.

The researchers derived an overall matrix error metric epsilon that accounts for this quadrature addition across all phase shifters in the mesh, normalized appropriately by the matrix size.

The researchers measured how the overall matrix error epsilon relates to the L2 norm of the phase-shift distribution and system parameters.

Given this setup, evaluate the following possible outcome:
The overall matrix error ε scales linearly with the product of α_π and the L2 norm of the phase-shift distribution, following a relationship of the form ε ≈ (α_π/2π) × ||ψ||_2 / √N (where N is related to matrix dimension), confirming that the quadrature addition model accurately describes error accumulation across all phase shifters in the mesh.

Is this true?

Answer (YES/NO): YES